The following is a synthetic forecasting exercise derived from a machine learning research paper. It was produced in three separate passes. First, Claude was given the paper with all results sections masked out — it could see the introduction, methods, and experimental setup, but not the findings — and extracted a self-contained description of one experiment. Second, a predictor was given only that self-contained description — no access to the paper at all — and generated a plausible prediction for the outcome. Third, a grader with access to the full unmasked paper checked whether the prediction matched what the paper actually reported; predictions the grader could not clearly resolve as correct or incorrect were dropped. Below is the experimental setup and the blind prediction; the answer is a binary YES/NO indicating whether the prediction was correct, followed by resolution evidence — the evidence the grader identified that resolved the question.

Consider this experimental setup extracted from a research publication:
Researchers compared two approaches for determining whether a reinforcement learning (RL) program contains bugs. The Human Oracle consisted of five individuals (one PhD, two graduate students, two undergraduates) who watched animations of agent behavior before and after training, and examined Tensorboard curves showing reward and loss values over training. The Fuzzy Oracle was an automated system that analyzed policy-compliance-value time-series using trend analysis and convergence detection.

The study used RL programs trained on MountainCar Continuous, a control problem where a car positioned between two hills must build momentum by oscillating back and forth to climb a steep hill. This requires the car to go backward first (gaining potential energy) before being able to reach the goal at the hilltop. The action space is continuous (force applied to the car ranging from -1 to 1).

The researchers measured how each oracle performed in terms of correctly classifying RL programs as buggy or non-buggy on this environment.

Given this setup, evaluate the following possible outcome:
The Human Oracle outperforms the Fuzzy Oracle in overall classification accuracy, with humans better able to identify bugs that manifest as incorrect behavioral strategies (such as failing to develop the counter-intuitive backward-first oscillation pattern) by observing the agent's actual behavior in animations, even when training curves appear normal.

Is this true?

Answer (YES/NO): NO